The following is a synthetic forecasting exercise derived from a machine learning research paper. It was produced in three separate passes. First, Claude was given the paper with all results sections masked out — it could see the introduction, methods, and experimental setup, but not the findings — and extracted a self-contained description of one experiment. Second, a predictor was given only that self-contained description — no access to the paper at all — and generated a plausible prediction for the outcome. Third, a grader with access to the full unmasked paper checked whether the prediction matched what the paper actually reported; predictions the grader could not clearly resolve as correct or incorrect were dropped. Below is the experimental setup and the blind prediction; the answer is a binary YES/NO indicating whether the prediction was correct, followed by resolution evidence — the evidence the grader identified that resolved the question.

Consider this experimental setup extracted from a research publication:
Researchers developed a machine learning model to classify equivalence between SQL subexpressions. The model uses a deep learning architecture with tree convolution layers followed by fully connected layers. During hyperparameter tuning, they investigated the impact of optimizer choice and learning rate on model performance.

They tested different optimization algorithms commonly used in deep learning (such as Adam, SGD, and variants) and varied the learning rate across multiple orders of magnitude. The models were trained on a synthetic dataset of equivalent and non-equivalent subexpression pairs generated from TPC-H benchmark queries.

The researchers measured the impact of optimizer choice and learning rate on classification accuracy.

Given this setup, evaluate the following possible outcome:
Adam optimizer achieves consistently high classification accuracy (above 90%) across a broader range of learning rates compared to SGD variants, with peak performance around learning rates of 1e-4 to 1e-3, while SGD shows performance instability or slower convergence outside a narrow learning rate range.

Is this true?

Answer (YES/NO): NO